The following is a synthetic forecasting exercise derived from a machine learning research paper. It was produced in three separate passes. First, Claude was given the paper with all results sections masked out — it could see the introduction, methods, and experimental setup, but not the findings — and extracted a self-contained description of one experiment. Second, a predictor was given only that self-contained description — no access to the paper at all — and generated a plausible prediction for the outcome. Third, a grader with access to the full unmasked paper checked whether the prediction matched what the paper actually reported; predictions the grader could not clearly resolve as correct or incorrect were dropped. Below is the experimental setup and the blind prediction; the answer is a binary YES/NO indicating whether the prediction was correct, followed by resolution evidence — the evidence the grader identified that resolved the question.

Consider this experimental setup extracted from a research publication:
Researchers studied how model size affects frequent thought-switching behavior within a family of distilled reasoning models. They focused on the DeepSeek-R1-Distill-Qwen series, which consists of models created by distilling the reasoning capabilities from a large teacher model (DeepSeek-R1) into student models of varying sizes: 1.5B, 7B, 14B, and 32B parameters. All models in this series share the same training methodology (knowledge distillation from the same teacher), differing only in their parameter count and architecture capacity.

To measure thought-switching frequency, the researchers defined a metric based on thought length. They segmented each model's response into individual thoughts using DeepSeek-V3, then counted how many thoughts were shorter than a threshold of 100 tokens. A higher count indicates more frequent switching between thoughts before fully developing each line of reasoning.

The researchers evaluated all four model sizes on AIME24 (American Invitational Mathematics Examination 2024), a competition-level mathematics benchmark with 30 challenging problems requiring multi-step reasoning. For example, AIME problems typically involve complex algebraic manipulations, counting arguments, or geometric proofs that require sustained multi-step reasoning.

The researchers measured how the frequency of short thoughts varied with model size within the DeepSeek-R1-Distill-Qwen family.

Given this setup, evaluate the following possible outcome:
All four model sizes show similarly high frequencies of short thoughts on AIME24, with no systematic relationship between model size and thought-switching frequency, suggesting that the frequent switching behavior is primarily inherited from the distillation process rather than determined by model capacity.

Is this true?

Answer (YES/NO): NO